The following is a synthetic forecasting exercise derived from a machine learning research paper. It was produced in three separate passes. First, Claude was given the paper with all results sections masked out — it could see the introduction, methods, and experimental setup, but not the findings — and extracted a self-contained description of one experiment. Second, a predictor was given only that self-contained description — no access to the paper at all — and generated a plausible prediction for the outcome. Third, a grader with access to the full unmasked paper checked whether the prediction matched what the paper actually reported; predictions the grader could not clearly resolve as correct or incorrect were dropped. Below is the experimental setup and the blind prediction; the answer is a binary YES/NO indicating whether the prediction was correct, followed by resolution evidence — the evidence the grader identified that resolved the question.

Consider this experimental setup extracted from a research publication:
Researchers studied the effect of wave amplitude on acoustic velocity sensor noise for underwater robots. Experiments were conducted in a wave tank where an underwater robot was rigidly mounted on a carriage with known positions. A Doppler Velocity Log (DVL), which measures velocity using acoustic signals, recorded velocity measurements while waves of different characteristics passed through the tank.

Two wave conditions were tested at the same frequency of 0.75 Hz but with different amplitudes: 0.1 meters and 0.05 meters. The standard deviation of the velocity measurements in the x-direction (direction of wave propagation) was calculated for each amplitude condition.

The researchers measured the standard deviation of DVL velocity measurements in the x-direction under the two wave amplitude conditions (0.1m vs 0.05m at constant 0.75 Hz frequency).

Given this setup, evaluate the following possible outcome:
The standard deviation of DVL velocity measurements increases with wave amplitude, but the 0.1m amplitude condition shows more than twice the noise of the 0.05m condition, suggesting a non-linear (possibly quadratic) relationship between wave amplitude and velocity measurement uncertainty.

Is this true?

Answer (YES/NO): YES